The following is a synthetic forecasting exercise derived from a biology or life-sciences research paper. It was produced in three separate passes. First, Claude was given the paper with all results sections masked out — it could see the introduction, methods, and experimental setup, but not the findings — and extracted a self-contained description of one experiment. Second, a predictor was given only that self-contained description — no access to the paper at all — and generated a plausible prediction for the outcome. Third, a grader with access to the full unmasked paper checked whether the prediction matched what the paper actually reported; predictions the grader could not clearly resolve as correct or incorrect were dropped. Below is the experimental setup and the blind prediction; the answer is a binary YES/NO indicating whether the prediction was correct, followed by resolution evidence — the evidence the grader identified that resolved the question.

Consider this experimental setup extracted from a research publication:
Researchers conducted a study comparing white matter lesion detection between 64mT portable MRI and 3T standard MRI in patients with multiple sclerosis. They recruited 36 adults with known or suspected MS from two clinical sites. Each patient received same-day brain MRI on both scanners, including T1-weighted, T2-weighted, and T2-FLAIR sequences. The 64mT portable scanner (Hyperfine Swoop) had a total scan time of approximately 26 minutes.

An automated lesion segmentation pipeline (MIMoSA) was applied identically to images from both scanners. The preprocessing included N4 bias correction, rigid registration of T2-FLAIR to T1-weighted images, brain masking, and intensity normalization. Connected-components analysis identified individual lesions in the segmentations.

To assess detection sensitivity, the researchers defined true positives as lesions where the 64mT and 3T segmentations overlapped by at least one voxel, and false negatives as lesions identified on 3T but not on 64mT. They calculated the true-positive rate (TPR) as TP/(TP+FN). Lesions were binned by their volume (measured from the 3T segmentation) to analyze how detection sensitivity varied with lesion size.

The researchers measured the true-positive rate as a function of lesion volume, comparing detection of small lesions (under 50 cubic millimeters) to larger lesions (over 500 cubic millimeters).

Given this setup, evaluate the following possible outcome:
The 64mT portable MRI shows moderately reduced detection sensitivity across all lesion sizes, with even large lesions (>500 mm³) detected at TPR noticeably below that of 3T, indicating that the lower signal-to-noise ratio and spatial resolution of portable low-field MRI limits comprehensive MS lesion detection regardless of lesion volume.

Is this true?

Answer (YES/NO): NO